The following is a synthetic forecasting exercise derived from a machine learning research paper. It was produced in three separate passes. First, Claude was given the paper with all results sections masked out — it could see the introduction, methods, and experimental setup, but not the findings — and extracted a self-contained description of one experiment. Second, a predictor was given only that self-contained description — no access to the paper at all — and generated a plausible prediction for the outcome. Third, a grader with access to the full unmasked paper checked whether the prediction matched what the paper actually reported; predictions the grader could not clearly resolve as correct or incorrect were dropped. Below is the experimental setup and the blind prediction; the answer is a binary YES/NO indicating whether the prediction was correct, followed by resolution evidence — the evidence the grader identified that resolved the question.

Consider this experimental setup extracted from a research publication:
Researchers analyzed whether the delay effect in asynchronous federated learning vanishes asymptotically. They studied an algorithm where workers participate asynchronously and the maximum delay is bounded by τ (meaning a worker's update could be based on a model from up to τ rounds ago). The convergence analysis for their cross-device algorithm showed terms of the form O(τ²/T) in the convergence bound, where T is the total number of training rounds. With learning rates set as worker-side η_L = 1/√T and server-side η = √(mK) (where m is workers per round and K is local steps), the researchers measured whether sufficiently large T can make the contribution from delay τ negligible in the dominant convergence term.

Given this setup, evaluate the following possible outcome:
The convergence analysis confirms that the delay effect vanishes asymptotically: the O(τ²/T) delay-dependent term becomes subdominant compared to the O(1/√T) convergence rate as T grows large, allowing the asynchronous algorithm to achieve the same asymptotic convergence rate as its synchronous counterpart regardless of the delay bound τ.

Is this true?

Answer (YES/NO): YES